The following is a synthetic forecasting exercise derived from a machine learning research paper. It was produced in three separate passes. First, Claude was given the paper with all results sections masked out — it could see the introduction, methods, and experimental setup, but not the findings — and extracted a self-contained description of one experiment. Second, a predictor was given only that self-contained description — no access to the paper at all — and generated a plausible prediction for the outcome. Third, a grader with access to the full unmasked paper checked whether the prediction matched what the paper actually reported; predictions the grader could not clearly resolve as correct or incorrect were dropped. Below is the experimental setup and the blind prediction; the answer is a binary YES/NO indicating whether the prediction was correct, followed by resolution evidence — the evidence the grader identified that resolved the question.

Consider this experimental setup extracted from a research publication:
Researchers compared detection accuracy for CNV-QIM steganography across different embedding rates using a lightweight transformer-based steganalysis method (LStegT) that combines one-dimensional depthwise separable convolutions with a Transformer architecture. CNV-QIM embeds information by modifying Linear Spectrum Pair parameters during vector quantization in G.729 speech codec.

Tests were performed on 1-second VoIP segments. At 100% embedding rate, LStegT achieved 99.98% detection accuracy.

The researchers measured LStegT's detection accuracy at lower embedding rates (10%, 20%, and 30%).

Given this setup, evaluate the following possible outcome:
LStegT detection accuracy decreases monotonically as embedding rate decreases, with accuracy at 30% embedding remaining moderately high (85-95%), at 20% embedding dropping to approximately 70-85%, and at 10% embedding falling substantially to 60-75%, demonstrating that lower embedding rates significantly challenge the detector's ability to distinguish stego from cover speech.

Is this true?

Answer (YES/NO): YES